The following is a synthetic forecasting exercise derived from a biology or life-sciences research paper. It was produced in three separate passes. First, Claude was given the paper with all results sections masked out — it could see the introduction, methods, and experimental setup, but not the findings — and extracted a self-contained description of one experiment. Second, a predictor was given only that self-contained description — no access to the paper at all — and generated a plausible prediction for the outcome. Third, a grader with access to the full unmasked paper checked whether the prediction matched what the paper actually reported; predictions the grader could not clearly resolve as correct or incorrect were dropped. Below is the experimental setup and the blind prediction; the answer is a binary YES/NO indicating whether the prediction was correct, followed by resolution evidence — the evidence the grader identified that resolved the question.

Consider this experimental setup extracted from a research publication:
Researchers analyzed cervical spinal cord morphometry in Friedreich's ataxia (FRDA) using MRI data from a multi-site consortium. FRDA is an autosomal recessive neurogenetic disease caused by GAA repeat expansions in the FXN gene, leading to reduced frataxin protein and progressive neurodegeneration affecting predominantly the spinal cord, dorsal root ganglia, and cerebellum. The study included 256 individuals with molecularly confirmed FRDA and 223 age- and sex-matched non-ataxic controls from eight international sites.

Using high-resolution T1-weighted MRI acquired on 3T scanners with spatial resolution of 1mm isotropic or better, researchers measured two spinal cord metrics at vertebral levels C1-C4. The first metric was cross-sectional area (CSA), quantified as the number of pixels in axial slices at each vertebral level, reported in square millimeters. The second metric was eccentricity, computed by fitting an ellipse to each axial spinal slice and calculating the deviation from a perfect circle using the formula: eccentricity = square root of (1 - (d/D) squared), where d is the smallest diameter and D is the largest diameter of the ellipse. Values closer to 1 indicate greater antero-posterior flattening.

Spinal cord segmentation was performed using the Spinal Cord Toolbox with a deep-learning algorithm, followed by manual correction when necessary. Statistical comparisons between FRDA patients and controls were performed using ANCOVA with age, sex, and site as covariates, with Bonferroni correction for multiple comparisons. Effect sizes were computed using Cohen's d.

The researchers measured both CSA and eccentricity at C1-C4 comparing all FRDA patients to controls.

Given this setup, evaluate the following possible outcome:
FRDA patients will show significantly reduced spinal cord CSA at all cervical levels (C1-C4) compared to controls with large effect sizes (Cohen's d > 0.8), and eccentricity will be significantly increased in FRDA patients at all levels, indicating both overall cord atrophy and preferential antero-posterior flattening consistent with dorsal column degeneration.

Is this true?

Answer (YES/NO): YES